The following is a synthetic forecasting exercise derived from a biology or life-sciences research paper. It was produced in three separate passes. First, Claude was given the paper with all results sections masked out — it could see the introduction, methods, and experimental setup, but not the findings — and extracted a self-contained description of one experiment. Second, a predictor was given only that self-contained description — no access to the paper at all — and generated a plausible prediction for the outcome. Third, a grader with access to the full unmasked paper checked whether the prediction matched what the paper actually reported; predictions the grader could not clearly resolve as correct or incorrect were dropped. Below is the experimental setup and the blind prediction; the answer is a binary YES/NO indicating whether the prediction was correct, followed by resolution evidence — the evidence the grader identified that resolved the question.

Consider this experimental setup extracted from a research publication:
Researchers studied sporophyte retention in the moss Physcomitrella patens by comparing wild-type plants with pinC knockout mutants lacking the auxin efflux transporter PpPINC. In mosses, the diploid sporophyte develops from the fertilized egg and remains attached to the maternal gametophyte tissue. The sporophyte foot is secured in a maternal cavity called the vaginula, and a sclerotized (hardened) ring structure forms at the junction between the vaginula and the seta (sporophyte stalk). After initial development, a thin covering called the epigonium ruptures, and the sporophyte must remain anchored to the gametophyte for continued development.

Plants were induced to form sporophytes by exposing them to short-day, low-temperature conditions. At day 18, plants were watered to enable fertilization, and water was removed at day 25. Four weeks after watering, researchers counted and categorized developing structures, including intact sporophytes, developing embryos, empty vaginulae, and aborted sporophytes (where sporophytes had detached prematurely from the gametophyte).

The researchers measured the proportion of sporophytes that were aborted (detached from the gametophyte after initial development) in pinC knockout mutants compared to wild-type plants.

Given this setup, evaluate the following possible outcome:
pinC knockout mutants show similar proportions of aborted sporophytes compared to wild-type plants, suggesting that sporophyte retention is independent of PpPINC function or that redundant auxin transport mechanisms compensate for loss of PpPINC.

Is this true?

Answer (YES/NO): NO